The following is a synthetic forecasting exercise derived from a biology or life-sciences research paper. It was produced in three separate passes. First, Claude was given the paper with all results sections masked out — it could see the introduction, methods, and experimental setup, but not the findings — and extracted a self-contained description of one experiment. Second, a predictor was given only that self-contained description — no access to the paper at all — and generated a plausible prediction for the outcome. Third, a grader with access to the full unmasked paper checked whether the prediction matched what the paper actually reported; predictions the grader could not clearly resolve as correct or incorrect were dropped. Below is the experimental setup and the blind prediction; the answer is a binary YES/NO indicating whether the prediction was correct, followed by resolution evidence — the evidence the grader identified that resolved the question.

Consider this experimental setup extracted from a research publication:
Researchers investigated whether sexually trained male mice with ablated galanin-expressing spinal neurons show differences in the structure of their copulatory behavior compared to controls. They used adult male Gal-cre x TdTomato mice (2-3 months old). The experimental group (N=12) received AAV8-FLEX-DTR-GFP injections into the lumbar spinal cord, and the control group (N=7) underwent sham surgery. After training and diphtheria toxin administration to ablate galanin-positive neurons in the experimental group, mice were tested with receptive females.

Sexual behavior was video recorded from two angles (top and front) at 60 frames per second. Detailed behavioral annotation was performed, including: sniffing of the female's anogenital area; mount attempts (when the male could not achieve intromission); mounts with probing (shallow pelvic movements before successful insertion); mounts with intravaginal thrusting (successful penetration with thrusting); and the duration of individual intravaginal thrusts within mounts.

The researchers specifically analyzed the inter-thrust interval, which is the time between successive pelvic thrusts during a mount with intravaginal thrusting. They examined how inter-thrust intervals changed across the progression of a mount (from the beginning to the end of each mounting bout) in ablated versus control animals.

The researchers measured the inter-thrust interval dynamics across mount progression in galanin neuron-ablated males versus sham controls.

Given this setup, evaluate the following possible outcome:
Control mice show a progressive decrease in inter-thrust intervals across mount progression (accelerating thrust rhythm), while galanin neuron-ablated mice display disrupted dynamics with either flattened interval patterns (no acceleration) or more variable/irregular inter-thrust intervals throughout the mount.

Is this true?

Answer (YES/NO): NO